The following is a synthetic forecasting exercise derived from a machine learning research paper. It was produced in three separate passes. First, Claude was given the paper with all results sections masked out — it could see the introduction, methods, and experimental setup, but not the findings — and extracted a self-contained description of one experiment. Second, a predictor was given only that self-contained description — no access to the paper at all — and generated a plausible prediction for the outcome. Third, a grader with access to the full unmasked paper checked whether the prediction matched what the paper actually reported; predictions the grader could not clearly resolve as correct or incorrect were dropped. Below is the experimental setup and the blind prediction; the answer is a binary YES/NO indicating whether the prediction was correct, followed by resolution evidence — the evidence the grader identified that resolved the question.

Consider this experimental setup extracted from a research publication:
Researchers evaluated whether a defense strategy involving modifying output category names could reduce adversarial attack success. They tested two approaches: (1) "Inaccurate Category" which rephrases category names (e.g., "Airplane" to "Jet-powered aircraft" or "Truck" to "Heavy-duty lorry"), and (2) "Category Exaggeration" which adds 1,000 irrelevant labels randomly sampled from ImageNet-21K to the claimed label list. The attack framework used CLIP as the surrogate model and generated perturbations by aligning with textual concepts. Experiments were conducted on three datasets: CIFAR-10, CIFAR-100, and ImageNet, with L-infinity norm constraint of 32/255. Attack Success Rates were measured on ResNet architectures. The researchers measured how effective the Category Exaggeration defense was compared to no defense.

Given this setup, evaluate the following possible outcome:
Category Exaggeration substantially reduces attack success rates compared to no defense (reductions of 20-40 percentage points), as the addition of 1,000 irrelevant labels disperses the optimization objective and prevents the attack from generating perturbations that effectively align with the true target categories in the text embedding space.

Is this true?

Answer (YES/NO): NO